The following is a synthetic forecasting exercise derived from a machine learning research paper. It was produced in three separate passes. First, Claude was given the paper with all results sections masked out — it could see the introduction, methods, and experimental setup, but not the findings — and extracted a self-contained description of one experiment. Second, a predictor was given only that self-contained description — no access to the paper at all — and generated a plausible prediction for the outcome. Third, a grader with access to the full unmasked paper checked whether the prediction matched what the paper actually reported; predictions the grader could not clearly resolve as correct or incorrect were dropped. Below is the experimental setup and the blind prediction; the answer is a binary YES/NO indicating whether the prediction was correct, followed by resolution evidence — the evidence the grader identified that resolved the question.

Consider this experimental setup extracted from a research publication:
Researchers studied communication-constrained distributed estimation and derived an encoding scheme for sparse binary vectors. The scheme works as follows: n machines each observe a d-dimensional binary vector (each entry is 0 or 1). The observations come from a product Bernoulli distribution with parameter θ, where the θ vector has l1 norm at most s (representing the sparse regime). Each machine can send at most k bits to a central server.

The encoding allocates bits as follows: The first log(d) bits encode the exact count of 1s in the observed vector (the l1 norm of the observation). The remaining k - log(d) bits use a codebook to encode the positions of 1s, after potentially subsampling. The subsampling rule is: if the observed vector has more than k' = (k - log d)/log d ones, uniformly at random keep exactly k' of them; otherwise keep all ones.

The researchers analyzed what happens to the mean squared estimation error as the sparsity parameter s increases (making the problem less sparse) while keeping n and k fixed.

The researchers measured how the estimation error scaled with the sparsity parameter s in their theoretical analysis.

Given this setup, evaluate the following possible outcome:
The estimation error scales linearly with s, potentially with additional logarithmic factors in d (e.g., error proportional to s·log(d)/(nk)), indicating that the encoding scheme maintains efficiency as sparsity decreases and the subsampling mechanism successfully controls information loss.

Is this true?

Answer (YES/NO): NO